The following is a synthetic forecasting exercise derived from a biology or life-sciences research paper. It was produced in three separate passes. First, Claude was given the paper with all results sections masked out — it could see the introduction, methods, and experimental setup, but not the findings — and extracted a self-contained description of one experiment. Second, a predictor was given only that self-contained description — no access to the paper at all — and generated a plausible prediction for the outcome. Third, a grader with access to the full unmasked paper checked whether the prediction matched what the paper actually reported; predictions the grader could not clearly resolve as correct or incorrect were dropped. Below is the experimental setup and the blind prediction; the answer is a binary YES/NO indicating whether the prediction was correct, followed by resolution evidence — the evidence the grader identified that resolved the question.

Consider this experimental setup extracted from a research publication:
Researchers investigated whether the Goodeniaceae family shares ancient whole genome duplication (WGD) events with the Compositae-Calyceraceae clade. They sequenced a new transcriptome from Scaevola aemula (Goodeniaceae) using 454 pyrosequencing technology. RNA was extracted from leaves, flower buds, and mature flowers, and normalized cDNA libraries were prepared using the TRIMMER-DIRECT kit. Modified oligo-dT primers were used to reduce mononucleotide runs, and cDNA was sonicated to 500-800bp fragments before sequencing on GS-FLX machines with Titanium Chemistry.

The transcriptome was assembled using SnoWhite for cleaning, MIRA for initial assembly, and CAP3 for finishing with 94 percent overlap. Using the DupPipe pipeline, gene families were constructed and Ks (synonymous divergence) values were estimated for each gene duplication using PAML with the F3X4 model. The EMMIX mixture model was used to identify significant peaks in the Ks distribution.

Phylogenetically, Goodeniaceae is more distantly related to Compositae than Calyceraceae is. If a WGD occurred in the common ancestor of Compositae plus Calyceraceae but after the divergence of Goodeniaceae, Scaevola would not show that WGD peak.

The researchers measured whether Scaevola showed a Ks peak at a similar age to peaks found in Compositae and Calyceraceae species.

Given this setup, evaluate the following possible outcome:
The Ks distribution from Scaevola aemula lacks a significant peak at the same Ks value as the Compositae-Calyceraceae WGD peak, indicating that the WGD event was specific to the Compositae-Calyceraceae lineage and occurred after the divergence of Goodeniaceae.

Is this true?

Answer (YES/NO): YES